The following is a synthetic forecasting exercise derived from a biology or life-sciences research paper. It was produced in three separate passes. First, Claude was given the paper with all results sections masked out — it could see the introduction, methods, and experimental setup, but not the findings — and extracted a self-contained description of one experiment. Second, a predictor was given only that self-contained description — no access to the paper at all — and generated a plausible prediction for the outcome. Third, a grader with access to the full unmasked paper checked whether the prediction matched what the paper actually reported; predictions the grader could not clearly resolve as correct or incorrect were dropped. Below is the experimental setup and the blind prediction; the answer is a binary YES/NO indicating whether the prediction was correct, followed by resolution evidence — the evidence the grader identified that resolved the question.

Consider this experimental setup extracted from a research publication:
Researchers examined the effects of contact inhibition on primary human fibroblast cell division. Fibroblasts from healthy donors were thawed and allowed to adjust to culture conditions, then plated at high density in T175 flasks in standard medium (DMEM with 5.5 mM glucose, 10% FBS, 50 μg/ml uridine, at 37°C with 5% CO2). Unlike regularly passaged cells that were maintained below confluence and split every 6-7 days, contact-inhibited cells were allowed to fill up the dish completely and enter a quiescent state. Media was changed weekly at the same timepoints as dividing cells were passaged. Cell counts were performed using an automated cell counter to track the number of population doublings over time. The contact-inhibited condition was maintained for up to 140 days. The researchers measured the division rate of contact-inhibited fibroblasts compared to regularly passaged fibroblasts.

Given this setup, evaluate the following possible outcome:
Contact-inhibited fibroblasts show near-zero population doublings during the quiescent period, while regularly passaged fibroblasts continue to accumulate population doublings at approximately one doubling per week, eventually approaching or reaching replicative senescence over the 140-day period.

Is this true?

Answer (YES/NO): NO